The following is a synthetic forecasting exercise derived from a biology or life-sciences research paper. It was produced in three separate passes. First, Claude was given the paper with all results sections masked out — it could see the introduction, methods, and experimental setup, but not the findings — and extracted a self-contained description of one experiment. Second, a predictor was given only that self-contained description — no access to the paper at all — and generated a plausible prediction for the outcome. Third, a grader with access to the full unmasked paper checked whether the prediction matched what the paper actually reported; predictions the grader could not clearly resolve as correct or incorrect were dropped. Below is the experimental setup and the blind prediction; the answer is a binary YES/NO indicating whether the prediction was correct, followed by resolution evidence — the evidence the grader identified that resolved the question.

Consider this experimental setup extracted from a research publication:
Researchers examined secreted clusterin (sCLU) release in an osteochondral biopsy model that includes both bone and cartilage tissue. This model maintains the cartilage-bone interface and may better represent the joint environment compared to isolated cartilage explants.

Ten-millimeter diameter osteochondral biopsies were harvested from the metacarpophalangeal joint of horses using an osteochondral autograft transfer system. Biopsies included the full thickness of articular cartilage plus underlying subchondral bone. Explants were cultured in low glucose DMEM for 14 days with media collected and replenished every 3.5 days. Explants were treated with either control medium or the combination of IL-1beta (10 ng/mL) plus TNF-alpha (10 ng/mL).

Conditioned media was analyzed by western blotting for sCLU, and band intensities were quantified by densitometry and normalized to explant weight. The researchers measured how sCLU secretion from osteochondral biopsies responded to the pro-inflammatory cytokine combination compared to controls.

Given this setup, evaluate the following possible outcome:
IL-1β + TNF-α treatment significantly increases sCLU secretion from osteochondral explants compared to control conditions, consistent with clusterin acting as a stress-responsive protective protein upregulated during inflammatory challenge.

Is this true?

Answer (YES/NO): NO